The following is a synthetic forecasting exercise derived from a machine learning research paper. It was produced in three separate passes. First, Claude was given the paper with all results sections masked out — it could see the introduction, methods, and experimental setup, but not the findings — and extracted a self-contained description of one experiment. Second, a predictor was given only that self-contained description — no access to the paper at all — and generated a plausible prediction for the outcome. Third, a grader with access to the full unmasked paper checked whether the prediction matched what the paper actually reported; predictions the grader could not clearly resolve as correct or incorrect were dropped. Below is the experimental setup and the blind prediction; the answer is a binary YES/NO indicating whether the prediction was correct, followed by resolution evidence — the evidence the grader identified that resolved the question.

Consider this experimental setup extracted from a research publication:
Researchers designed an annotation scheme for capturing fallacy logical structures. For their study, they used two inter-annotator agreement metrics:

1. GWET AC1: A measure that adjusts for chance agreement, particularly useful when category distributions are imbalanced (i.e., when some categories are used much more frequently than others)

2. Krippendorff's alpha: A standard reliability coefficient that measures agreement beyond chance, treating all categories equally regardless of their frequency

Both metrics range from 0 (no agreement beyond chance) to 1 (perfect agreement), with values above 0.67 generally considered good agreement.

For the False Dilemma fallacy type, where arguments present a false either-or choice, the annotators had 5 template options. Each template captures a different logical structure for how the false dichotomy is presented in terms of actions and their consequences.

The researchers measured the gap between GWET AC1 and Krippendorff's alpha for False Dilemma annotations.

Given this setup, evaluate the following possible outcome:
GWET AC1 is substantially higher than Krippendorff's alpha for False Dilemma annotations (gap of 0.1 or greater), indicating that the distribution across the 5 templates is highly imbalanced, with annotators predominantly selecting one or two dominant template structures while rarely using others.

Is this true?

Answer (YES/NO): YES